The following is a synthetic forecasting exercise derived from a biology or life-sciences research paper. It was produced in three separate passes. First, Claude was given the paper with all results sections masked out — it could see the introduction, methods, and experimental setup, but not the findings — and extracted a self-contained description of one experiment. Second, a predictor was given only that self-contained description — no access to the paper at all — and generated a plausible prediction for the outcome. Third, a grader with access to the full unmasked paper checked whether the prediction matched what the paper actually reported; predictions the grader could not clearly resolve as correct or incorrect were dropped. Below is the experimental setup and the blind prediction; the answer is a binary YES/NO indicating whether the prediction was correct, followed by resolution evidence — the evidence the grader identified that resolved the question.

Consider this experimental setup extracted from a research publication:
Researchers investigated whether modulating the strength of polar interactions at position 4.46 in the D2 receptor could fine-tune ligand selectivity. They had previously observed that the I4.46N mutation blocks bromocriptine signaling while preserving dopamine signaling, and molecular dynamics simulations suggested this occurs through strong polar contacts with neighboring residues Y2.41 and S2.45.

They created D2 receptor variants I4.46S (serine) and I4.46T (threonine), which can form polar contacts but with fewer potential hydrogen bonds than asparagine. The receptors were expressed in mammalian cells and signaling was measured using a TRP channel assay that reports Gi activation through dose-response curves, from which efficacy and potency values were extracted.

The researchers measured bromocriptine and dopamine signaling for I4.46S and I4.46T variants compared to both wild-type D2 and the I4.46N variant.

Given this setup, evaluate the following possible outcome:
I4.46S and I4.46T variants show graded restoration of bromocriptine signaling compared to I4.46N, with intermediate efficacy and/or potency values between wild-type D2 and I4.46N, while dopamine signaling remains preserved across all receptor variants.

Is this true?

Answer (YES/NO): YES